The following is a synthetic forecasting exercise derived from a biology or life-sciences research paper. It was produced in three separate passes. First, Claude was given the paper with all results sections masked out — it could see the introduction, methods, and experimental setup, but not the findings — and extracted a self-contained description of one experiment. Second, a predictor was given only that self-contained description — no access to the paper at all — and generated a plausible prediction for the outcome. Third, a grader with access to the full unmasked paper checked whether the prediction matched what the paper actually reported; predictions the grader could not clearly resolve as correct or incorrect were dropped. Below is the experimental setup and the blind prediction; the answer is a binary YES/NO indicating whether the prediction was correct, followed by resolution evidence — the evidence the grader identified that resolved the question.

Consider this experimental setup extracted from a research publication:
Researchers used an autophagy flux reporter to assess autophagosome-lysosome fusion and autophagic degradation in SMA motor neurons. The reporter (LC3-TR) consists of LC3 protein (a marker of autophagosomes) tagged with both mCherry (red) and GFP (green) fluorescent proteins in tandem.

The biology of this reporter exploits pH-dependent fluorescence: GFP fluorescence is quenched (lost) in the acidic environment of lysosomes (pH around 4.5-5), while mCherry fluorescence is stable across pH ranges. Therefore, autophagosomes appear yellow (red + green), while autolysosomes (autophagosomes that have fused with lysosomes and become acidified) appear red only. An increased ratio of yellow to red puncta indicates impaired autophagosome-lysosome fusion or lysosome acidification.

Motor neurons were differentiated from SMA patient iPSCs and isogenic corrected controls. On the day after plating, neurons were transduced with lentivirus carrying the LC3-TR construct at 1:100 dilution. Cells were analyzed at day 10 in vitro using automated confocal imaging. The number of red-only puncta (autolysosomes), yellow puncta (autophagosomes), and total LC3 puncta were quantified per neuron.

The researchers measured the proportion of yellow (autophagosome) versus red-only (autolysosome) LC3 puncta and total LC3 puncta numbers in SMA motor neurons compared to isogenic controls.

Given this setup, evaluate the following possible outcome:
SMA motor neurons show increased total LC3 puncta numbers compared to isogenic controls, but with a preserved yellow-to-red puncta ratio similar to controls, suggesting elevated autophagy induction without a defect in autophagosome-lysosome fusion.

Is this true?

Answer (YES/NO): NO